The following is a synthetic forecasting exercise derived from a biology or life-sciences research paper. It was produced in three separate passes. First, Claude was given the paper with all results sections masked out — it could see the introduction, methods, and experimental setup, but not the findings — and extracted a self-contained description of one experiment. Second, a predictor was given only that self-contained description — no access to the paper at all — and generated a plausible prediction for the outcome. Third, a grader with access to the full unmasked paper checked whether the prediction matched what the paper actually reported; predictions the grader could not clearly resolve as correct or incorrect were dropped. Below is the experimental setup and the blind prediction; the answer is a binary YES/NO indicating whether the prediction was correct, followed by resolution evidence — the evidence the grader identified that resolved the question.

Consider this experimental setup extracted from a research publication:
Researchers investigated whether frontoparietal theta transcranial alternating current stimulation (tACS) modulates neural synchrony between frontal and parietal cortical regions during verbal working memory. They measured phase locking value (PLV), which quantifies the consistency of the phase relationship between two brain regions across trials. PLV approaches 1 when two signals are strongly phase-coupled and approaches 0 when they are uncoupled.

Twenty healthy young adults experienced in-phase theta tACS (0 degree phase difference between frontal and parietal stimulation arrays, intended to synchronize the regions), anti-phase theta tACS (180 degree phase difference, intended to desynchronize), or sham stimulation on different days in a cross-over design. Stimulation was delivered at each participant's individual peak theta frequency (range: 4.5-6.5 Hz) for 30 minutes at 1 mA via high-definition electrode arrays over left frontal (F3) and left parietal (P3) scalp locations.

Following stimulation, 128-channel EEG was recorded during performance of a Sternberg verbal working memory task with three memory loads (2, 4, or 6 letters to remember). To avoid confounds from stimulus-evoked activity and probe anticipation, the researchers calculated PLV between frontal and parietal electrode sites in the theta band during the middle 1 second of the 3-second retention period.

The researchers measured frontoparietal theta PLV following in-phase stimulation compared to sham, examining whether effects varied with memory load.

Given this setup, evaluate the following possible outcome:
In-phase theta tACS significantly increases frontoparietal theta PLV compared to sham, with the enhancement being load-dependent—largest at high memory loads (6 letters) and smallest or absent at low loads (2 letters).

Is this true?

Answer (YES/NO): NO